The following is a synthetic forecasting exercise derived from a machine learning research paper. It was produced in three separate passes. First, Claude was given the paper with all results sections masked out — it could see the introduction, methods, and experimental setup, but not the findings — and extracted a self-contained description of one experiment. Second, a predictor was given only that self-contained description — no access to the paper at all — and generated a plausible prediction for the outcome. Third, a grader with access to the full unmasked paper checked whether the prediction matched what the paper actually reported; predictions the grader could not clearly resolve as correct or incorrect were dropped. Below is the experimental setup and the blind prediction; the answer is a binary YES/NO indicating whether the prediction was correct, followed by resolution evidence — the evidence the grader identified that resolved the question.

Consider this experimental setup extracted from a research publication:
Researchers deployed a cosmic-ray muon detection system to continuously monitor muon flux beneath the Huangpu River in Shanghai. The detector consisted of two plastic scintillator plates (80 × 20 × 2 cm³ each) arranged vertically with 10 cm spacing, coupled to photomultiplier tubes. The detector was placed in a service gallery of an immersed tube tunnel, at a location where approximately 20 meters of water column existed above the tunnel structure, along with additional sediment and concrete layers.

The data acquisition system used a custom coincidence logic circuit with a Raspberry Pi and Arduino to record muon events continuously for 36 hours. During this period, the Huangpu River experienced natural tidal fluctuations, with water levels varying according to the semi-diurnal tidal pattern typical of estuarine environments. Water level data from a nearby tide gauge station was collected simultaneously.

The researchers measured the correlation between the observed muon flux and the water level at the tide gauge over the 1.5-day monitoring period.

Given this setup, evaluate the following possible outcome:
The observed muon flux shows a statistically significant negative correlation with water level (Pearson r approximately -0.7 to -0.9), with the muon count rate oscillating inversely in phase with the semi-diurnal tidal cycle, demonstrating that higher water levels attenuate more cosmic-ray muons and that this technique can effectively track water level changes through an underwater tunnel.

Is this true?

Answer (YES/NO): YES